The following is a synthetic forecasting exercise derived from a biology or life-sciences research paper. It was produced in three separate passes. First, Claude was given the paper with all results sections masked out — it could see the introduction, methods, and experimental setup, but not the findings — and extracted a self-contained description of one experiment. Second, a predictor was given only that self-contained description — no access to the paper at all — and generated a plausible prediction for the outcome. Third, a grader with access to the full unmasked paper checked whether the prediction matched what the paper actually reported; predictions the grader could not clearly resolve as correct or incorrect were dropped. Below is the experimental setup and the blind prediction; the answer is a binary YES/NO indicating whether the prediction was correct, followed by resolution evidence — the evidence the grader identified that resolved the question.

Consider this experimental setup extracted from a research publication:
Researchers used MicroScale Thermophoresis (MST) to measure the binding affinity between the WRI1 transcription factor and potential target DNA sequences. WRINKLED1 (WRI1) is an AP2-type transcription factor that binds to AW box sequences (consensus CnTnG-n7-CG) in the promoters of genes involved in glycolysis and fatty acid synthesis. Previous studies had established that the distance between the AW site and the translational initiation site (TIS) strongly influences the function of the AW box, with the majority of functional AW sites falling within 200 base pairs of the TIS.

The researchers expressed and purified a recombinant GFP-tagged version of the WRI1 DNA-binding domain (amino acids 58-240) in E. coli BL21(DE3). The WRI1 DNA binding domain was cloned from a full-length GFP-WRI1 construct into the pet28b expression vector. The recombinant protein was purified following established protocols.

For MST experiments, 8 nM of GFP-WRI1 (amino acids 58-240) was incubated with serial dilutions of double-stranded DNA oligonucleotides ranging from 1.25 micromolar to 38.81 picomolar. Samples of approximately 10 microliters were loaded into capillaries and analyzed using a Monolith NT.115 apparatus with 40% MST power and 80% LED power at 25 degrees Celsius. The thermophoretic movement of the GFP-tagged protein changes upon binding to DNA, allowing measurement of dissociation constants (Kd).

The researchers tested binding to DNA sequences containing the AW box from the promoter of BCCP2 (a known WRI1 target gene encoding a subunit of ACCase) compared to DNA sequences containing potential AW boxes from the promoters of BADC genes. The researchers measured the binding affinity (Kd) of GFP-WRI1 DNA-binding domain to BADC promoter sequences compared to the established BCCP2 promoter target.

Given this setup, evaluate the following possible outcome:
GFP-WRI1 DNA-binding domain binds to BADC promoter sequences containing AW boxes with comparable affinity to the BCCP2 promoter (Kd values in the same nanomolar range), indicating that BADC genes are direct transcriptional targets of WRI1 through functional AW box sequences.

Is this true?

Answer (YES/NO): YES